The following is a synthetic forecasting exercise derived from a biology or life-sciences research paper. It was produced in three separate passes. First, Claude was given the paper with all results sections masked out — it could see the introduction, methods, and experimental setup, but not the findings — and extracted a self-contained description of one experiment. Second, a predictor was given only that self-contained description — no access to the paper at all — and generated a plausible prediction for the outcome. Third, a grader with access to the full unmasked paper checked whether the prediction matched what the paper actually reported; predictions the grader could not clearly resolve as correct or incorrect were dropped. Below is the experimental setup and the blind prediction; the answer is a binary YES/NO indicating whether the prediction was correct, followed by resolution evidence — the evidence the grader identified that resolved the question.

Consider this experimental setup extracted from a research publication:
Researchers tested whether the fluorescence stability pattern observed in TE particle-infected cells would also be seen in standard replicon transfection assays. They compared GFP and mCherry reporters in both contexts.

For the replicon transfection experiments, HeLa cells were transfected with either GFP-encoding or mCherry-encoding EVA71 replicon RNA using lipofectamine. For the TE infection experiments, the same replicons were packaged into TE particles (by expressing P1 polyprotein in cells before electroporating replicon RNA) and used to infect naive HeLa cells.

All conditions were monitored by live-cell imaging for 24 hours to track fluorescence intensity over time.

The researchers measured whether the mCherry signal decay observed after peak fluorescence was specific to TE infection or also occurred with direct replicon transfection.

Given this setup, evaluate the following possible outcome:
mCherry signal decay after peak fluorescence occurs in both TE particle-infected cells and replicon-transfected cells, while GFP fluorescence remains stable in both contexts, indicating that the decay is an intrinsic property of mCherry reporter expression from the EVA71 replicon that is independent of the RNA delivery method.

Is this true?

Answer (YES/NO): YES